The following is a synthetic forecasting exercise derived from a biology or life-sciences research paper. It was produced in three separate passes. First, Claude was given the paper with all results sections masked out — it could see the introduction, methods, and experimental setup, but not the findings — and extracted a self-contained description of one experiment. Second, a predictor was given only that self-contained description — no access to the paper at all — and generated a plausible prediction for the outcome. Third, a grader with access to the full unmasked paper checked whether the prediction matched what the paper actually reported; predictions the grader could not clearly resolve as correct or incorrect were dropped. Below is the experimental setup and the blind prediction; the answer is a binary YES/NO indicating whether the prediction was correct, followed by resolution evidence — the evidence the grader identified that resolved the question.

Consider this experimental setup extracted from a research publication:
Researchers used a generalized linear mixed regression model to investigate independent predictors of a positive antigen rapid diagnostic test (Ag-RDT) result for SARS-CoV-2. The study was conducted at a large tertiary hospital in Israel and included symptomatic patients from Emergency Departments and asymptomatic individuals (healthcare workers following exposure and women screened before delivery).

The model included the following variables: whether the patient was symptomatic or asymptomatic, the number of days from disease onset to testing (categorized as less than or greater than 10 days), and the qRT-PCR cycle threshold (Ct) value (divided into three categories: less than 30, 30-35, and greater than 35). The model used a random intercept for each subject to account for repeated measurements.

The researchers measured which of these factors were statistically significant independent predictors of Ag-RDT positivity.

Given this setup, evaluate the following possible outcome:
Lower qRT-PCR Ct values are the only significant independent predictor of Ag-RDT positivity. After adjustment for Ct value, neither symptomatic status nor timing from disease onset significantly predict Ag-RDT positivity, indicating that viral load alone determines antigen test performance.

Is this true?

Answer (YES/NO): NO